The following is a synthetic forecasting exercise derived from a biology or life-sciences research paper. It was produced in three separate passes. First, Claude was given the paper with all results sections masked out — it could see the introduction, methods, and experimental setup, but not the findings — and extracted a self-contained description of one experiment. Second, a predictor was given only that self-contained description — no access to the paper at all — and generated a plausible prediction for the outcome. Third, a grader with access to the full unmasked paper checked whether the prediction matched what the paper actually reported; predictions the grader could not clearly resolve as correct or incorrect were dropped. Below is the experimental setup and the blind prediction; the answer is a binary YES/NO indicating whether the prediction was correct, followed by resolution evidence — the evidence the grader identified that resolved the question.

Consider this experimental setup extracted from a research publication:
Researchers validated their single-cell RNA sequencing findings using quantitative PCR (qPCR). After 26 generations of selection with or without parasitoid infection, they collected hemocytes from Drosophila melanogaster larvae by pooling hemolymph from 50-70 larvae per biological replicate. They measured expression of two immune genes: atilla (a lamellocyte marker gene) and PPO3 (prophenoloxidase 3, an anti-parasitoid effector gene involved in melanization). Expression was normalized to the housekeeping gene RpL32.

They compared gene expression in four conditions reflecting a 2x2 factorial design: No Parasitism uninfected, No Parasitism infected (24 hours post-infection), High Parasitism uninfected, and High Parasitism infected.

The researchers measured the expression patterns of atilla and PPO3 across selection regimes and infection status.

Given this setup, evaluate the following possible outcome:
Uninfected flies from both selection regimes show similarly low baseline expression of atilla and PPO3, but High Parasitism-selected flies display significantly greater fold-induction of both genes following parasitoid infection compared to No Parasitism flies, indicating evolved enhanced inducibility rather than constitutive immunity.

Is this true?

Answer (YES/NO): NO